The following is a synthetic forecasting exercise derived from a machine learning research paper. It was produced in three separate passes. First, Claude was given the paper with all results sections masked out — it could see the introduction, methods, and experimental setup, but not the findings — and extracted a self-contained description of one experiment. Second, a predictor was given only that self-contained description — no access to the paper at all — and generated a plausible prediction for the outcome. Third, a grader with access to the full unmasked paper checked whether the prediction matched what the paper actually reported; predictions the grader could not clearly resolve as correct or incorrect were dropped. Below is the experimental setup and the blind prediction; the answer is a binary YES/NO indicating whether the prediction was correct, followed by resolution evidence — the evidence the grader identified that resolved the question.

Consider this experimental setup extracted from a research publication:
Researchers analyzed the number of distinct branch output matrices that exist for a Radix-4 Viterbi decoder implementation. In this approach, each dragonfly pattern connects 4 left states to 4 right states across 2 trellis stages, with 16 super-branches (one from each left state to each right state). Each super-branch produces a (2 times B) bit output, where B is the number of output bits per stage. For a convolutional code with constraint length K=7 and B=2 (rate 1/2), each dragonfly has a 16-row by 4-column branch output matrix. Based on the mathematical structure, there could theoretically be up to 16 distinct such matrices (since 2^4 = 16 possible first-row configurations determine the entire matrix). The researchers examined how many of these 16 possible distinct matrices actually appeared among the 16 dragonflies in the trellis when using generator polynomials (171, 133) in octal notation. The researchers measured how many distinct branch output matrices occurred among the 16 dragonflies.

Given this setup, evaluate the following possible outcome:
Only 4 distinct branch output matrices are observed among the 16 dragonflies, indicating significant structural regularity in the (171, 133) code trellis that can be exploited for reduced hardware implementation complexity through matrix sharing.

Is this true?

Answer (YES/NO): NO